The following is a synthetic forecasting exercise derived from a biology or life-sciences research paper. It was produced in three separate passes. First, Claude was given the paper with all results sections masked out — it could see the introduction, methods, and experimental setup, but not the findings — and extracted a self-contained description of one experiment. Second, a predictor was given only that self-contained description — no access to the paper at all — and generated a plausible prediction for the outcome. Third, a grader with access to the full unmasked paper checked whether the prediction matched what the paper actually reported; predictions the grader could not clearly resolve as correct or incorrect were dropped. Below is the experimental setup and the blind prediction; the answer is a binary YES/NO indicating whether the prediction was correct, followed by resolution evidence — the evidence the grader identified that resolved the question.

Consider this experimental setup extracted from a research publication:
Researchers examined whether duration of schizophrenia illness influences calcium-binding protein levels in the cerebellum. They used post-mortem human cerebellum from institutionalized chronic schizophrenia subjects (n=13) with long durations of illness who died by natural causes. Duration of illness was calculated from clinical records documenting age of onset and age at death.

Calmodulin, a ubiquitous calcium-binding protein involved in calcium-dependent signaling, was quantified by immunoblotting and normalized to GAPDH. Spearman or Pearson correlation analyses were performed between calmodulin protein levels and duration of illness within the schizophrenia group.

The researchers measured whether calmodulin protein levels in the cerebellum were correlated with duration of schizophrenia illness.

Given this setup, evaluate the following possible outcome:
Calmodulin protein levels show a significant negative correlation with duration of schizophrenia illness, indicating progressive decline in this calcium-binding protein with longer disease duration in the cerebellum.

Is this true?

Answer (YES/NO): NO